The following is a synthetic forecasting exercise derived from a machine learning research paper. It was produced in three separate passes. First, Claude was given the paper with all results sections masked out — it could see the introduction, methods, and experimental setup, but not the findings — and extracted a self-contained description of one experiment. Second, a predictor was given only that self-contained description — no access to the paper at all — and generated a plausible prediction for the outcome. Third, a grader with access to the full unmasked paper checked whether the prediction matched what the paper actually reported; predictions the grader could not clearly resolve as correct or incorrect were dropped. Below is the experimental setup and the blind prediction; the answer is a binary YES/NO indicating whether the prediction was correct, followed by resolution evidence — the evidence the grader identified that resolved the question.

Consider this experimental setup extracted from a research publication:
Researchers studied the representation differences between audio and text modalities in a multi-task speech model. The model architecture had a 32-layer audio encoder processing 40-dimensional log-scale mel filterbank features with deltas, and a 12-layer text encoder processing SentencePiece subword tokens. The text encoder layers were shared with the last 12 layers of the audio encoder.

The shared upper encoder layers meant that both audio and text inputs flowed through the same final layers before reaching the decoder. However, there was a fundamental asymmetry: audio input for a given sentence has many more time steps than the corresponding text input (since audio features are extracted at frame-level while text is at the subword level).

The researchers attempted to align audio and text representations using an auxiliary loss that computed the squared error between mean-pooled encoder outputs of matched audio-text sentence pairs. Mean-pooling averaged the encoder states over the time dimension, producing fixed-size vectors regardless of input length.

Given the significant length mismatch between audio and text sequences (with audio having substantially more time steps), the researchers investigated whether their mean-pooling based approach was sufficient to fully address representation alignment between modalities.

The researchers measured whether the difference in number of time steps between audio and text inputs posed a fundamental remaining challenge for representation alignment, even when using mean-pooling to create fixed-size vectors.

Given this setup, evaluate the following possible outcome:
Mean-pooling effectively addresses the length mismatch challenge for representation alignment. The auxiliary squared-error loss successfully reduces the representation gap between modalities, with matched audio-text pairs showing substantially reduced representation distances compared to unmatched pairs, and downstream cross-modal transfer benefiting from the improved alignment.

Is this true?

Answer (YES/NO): NO